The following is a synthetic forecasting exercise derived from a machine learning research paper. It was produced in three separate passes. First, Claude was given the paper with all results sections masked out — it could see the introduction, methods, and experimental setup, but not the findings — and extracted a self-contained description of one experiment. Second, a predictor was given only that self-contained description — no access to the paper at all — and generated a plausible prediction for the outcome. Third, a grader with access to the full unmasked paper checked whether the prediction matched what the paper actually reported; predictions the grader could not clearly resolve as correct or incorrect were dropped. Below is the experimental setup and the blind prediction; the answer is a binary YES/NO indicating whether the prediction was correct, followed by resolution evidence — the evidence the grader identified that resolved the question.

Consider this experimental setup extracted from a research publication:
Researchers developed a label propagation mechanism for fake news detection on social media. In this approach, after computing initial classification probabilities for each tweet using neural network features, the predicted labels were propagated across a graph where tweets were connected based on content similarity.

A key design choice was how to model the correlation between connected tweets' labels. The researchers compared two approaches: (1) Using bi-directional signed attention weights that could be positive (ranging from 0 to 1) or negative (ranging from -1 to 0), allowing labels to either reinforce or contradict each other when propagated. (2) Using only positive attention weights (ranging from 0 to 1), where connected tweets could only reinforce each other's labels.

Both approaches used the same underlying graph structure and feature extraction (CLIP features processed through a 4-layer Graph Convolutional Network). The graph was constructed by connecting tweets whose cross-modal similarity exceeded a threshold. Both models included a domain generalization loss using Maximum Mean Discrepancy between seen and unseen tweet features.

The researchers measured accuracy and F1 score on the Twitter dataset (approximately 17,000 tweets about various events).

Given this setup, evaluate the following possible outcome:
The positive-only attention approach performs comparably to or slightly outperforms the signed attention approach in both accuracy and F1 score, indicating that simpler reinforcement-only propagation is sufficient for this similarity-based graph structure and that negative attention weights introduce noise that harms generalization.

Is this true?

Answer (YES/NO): NO